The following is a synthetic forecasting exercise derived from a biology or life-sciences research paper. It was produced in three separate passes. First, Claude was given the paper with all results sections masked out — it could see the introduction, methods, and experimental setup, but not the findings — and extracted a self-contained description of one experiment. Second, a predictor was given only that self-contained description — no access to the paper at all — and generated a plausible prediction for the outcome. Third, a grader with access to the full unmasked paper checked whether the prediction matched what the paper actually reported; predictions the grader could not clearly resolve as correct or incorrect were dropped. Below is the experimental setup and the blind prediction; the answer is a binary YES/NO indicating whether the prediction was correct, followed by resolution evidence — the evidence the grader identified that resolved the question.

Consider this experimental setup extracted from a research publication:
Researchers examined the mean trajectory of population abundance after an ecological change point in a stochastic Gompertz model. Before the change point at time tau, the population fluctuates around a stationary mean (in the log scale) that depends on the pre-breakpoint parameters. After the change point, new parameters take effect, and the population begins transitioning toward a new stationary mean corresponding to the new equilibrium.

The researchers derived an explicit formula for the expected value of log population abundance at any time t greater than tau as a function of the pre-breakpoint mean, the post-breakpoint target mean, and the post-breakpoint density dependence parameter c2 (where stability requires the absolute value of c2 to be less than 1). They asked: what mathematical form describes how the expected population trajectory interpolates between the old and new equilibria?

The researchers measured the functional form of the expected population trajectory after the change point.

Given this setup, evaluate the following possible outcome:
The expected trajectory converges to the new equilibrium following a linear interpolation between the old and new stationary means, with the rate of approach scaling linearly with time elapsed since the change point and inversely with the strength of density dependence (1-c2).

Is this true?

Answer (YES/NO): NO